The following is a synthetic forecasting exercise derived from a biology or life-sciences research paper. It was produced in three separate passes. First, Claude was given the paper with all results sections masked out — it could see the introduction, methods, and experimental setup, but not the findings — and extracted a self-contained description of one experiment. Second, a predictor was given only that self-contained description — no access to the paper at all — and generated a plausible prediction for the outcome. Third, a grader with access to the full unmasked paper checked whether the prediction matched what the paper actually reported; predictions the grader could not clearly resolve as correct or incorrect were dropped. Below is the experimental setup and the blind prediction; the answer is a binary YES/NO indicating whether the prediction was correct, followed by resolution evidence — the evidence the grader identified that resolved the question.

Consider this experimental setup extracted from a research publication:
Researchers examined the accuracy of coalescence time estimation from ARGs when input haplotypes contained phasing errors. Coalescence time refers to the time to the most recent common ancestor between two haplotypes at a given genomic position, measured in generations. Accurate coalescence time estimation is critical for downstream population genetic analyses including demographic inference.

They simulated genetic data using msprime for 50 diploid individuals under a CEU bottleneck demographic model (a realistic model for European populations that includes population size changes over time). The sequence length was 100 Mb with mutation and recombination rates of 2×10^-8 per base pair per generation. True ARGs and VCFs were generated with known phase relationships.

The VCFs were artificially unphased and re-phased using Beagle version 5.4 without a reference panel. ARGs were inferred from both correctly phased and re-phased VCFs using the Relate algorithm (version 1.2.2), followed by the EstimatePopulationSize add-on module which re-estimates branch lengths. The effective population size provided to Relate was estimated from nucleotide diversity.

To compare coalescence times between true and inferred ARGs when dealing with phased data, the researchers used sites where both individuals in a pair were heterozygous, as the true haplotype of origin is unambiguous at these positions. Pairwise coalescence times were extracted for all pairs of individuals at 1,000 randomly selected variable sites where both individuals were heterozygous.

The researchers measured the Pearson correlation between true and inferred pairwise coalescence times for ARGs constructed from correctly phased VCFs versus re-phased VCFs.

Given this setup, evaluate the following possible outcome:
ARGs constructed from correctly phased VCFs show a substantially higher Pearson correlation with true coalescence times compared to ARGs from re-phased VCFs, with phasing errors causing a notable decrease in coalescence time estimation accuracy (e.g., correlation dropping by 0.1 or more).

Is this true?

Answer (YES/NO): NO